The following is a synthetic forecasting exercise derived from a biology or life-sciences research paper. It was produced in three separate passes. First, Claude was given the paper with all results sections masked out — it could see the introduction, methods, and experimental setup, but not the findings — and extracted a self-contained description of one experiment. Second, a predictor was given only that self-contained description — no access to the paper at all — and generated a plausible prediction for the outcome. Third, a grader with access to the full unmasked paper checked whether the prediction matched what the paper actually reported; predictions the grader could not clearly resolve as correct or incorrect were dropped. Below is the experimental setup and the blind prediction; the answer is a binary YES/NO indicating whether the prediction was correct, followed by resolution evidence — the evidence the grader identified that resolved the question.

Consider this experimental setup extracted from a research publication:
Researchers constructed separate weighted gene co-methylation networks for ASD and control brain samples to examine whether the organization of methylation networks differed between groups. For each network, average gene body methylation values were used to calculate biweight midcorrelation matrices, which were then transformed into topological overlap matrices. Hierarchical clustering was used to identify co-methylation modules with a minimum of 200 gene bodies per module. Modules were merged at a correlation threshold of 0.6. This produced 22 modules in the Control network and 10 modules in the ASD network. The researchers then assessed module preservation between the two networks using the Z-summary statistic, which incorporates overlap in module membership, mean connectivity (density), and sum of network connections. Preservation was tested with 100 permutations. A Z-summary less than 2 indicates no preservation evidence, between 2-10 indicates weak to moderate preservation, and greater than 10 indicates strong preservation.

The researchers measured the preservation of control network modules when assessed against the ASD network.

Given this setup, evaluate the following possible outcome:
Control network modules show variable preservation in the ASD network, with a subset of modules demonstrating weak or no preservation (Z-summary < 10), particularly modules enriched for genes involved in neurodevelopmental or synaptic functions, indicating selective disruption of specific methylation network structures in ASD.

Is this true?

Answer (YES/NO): NO